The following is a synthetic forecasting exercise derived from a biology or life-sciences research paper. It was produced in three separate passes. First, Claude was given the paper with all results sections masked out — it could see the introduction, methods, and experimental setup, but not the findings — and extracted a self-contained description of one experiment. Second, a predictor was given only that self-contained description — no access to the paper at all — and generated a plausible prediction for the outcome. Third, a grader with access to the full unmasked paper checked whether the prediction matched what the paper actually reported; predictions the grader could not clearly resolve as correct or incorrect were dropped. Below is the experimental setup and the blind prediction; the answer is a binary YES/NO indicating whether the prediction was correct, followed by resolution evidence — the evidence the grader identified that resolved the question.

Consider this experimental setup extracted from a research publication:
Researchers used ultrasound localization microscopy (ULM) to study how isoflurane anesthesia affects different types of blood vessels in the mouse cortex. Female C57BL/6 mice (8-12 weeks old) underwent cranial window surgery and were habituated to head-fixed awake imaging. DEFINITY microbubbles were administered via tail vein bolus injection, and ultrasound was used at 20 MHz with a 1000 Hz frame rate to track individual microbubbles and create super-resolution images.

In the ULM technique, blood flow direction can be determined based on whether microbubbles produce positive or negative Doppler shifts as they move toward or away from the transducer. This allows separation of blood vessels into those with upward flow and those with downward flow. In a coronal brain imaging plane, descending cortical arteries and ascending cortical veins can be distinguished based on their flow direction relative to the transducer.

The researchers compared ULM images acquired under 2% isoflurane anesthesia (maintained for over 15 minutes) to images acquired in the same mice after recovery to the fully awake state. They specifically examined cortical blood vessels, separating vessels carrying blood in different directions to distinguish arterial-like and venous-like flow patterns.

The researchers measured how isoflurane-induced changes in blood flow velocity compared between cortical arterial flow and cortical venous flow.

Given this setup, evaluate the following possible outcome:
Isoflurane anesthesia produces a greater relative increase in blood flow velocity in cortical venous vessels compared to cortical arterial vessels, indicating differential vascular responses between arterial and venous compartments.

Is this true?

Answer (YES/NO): YES